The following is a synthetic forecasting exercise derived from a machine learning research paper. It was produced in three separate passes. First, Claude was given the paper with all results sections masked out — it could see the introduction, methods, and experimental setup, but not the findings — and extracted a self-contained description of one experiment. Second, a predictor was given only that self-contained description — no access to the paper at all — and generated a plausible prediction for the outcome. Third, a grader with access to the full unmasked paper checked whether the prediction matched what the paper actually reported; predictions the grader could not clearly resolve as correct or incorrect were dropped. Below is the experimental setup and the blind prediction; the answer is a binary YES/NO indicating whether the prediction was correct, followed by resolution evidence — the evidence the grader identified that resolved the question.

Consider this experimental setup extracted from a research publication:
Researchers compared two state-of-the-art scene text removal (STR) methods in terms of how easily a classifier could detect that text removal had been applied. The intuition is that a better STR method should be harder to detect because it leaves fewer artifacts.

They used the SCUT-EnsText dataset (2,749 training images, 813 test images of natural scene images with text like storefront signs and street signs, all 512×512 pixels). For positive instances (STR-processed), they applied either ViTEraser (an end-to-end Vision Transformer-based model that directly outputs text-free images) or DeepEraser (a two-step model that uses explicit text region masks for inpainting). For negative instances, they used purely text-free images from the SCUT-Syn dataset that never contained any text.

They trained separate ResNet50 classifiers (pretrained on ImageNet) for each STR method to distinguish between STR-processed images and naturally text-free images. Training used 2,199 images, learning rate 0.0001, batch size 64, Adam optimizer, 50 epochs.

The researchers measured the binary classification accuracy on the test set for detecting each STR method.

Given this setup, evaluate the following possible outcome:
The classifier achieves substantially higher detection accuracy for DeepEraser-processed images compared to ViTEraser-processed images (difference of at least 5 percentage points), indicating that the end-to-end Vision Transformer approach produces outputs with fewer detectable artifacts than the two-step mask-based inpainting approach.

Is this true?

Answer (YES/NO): NO